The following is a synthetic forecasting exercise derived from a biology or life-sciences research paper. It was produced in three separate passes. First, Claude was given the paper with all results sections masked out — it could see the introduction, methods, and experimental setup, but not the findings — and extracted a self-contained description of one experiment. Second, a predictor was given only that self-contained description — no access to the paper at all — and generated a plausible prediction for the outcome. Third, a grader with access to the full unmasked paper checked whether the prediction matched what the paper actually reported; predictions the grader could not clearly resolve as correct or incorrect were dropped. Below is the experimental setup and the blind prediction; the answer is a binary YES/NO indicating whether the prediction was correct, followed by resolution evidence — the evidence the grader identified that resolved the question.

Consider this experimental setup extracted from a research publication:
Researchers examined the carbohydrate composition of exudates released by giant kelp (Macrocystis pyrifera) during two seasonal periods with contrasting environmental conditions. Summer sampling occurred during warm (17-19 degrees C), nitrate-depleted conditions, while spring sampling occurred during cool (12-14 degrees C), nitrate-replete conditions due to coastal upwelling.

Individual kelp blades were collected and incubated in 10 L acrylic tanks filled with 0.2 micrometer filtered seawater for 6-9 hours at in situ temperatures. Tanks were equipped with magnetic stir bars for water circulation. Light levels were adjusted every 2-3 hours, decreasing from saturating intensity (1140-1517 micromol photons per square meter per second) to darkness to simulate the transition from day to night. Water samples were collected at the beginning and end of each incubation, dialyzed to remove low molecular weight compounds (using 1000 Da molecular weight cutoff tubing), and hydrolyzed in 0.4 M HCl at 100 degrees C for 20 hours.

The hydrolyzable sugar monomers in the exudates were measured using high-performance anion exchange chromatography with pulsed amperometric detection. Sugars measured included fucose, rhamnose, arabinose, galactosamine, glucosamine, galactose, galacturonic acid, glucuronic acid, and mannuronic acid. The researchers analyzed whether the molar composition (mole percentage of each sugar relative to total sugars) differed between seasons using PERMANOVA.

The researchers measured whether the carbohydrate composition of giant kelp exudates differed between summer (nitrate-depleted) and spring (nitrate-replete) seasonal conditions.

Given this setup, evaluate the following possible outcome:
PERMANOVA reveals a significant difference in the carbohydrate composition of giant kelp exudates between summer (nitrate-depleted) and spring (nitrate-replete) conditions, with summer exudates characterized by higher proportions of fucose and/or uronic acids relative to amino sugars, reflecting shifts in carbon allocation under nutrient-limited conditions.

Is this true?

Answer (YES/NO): YES